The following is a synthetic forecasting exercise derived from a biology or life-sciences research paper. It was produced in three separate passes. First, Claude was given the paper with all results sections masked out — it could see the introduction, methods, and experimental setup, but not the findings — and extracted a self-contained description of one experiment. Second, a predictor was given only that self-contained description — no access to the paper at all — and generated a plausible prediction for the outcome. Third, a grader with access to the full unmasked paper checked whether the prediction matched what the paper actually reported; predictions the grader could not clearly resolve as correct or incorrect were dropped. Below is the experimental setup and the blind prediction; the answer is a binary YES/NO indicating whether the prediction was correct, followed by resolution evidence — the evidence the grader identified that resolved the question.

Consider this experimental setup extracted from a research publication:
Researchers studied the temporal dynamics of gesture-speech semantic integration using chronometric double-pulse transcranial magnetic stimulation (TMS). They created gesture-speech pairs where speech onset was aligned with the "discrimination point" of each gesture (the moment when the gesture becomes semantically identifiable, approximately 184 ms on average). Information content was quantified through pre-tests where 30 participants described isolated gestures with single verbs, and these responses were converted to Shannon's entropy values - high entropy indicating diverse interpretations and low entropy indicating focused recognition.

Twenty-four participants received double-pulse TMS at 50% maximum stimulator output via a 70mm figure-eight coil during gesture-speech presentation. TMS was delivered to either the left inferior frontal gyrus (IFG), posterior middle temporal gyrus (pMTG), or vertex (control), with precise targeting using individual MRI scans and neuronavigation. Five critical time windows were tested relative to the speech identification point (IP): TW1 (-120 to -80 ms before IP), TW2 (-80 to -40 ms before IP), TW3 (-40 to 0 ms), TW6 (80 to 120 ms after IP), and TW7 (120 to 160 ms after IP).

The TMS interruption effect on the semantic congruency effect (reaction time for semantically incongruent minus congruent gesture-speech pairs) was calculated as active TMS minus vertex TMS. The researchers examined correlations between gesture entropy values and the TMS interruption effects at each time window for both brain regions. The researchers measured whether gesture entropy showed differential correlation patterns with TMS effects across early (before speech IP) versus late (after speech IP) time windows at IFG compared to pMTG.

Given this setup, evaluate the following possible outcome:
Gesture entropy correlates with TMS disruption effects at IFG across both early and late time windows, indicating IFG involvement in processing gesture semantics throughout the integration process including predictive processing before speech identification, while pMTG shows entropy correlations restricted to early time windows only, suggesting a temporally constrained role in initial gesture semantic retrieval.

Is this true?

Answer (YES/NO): NO